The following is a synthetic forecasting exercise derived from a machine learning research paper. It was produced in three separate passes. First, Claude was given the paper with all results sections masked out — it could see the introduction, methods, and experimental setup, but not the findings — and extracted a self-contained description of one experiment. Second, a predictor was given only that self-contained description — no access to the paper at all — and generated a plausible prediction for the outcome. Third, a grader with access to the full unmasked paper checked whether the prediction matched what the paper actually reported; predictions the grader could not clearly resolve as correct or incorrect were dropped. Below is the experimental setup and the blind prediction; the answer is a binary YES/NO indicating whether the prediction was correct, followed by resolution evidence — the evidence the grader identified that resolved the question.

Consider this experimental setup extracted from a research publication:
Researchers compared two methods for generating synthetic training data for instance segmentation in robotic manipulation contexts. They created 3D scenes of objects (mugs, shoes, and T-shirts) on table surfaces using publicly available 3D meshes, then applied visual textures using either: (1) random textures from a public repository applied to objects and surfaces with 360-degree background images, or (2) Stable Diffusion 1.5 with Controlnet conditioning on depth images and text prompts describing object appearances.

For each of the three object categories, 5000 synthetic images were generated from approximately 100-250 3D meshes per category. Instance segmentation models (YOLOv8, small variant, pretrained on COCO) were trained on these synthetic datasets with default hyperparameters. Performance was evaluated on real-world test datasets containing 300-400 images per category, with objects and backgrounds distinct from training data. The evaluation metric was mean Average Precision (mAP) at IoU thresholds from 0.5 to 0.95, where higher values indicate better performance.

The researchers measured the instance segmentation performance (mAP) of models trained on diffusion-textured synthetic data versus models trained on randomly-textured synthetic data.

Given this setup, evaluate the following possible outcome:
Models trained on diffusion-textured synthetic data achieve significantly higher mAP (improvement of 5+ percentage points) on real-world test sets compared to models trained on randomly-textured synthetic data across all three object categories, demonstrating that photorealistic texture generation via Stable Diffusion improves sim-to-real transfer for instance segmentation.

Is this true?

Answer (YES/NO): NO